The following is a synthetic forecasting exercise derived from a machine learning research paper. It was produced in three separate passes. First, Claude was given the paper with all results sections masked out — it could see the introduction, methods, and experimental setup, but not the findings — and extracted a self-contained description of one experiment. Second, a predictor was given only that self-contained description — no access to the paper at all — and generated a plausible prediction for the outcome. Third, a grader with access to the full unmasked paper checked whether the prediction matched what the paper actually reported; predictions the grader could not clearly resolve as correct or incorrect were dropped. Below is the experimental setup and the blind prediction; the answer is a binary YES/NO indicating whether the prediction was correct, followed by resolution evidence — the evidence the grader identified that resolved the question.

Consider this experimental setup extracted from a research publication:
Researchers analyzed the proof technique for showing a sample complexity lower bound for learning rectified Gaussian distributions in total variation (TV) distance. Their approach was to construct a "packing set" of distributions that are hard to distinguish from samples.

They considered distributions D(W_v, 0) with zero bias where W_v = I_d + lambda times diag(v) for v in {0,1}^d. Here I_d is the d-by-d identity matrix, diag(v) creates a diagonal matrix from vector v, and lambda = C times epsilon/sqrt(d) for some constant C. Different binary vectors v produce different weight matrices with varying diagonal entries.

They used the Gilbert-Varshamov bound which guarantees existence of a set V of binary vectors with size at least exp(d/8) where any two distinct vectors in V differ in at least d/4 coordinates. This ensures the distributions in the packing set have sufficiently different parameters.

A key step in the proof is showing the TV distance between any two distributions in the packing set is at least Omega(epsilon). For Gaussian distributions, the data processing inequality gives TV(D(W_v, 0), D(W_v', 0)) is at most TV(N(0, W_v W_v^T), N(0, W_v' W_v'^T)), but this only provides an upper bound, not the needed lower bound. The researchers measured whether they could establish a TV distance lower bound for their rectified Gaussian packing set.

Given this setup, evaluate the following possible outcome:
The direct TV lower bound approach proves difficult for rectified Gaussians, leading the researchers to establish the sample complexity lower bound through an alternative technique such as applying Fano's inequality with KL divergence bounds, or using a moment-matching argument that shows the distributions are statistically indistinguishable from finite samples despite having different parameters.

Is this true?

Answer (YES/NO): NO